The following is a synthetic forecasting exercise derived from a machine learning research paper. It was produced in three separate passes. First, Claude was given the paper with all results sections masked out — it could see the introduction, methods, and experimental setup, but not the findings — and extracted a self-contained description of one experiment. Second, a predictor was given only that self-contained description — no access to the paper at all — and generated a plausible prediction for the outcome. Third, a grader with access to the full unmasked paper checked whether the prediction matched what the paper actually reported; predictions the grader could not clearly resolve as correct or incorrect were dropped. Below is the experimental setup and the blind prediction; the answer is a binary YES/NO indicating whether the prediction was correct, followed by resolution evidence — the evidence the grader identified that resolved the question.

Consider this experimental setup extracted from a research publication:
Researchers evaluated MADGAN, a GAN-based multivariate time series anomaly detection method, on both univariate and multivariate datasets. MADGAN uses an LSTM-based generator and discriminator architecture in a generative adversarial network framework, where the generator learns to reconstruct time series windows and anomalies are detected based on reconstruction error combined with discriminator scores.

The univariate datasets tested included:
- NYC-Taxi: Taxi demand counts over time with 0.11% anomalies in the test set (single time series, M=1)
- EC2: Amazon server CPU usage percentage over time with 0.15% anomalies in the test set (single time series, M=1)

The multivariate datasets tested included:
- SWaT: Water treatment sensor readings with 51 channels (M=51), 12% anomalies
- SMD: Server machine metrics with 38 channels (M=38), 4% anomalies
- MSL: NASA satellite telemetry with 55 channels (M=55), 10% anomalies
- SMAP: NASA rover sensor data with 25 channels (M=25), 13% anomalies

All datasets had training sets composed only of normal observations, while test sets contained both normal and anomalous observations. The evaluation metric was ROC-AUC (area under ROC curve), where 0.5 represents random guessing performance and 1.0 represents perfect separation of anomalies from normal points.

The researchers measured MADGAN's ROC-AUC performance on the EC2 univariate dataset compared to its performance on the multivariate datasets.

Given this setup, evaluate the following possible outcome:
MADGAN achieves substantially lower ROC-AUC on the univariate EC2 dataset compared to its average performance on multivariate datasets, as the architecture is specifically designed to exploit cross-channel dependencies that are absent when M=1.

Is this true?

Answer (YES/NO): YES